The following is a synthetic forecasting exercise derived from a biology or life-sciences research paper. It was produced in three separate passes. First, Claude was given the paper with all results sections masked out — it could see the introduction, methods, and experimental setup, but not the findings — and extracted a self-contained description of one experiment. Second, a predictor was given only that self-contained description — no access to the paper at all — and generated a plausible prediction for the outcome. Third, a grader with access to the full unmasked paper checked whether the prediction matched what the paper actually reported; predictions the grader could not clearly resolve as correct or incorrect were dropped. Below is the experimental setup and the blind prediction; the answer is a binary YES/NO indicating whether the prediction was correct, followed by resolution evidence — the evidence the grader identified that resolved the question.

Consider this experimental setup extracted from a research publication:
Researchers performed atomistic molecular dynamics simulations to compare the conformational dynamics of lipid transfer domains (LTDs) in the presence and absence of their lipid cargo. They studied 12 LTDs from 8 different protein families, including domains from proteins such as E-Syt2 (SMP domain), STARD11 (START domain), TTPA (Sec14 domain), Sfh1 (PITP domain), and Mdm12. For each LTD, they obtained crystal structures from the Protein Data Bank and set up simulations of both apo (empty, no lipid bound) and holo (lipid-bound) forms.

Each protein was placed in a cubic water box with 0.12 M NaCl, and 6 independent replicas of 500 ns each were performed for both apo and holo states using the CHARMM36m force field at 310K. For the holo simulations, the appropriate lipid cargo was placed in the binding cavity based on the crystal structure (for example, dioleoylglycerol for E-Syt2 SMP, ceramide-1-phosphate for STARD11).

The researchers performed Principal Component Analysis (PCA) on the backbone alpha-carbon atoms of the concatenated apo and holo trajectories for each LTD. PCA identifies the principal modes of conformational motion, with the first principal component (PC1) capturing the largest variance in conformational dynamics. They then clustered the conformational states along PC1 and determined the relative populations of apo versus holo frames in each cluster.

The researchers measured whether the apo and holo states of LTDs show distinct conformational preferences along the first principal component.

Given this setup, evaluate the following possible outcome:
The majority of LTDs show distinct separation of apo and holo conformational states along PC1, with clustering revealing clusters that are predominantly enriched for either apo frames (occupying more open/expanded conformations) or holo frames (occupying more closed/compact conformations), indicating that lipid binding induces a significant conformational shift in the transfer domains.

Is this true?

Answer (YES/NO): NO